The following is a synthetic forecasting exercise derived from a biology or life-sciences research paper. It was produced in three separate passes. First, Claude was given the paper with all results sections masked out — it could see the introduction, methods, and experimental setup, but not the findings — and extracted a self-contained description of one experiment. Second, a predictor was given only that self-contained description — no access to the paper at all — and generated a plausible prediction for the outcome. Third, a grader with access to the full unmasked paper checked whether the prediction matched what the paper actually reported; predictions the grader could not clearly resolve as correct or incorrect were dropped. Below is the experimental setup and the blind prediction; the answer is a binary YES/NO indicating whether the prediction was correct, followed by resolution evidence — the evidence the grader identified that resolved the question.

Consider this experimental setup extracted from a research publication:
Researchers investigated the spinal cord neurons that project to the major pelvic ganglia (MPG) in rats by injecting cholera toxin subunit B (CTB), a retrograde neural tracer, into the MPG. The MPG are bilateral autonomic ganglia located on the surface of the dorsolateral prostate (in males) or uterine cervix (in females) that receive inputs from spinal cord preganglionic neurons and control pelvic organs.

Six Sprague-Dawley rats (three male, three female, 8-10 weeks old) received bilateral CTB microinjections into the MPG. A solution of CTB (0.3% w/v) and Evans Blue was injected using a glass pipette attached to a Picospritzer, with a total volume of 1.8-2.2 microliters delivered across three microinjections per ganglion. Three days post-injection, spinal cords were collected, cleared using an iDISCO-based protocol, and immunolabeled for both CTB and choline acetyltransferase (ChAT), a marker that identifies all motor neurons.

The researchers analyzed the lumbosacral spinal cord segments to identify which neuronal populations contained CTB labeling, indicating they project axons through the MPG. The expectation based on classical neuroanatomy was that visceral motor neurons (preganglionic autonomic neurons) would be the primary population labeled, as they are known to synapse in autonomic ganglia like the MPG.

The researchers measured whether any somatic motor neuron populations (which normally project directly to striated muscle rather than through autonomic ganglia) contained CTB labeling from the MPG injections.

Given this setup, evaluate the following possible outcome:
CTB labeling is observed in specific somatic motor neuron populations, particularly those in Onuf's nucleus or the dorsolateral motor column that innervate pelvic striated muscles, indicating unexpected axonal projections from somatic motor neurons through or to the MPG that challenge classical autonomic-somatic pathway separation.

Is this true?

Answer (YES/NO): YES